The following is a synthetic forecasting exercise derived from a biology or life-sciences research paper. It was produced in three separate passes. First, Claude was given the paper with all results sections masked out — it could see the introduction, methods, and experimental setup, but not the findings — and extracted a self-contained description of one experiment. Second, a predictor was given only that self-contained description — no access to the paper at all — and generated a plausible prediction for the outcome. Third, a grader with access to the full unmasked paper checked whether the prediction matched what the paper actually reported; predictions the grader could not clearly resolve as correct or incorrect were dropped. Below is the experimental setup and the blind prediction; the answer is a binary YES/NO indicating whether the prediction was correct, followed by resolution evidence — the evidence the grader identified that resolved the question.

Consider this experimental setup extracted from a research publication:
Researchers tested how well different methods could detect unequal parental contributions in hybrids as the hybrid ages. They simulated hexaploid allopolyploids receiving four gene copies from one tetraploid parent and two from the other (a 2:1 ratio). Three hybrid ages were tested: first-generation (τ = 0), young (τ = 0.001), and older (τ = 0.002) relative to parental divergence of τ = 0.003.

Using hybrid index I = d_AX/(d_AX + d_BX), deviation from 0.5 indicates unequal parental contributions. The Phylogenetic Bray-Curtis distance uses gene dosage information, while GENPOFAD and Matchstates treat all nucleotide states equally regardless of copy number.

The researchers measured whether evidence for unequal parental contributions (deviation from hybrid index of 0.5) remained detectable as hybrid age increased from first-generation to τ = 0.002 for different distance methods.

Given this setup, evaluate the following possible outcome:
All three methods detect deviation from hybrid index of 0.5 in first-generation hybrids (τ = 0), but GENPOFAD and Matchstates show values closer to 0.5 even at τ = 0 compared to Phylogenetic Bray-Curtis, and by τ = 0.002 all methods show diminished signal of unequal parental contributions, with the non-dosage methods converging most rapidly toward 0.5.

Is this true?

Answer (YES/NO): NO